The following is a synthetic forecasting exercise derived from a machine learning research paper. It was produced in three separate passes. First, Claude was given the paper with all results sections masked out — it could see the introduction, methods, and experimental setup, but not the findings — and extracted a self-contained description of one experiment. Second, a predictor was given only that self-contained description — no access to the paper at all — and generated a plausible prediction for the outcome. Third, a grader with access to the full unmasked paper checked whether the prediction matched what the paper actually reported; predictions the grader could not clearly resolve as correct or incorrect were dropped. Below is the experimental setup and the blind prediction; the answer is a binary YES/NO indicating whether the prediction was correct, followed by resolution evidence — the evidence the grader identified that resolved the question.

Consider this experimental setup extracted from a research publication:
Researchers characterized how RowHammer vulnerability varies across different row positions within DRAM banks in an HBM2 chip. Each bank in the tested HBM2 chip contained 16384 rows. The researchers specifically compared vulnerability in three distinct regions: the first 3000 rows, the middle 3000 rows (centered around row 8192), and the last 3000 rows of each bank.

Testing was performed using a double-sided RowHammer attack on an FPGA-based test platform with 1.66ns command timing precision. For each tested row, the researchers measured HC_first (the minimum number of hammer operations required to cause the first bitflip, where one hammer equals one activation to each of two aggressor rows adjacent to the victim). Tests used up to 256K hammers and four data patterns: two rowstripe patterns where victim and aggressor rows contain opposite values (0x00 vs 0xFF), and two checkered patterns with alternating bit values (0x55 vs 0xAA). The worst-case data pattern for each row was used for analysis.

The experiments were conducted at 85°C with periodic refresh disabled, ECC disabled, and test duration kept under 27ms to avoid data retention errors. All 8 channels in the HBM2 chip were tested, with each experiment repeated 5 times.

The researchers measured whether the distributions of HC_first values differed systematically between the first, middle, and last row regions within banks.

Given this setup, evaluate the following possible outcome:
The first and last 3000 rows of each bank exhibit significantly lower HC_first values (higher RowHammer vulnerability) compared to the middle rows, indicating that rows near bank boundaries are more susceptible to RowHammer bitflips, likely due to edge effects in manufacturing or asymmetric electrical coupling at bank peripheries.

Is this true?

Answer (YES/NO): NO